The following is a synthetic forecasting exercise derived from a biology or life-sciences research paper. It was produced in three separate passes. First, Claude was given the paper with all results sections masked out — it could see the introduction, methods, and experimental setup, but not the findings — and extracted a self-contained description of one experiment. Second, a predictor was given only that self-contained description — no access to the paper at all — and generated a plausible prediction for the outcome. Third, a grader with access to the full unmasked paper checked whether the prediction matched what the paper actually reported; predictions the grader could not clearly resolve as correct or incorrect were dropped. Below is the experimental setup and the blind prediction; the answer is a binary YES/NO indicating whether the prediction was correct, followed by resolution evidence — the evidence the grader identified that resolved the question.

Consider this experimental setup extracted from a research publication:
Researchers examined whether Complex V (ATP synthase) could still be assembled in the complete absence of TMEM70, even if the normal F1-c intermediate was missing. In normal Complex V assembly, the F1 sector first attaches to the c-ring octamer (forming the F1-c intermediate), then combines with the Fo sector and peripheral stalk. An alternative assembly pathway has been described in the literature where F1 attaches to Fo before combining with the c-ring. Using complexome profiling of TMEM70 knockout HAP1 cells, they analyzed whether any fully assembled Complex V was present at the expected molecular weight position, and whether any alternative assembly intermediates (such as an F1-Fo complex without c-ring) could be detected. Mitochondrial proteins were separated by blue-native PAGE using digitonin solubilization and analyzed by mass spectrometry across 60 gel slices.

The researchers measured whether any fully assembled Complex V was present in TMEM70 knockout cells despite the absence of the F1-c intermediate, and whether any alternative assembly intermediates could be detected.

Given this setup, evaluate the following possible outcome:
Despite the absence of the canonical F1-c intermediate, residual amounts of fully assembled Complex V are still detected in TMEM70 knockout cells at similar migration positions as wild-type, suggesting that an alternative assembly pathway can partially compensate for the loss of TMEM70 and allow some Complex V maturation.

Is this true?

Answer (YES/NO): YES